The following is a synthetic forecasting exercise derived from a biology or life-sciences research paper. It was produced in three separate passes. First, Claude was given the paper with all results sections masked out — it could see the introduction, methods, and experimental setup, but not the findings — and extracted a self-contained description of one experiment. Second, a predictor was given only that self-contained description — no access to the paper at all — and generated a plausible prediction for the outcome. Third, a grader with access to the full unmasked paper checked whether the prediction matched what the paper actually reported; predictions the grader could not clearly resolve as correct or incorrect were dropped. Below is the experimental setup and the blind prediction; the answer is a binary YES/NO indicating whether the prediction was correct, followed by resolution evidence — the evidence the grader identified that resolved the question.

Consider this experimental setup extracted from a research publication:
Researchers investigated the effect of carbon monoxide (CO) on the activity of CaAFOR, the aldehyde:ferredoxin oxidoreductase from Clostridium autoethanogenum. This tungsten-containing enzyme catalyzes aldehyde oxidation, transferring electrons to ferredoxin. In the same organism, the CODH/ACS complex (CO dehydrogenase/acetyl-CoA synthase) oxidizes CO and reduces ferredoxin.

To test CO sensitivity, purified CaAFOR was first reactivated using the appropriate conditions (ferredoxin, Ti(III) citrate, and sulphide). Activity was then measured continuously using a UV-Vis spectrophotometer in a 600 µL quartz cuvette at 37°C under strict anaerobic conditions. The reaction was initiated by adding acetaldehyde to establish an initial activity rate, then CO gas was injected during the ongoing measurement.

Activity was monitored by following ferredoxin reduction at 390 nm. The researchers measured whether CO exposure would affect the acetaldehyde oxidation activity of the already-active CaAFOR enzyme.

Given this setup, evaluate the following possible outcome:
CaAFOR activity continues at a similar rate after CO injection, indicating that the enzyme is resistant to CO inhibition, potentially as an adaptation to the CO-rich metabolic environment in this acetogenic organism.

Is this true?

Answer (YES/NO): YES